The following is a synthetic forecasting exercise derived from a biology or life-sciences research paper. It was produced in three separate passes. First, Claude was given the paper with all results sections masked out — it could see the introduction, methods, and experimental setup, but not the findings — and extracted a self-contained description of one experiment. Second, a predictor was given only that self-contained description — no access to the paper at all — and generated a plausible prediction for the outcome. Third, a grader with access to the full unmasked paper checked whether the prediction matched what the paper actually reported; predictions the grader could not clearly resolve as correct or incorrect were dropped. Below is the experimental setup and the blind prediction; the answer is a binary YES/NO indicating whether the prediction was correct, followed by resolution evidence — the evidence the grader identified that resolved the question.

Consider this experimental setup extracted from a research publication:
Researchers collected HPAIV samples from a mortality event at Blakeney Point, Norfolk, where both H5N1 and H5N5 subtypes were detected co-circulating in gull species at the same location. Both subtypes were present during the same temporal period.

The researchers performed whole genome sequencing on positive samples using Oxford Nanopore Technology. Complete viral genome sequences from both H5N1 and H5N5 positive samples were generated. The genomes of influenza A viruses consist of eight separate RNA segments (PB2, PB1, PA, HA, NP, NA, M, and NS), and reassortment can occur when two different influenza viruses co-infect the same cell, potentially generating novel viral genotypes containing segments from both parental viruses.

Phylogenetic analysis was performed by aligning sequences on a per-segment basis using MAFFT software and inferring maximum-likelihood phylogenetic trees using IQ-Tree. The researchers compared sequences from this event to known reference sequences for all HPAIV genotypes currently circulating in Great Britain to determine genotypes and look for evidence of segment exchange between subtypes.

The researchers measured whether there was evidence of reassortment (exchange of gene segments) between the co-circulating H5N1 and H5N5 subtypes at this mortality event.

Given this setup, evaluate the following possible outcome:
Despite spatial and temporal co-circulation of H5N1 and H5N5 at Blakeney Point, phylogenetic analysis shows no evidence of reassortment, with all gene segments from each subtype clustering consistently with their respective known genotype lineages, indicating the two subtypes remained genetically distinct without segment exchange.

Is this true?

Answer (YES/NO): YES